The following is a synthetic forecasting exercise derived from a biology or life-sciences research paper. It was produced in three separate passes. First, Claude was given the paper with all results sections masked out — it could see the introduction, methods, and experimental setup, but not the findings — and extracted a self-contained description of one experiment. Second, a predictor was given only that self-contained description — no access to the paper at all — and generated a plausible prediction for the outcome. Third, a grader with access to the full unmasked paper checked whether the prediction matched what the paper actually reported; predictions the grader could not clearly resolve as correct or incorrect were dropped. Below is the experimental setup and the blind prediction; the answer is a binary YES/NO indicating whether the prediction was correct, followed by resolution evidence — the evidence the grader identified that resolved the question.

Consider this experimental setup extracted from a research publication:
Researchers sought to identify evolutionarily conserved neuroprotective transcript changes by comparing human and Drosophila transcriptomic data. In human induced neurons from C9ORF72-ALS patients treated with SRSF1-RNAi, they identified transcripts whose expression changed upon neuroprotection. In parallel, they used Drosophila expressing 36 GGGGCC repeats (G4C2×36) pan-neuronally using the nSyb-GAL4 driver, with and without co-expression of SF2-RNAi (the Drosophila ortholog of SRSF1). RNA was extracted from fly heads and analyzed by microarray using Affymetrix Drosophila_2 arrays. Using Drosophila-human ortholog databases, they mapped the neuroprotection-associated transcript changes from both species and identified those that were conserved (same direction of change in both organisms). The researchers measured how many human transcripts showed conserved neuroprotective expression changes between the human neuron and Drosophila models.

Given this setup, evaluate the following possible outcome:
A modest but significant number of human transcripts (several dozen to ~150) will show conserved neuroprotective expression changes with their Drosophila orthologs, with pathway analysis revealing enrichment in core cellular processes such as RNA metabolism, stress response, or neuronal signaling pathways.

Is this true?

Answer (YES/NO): NO